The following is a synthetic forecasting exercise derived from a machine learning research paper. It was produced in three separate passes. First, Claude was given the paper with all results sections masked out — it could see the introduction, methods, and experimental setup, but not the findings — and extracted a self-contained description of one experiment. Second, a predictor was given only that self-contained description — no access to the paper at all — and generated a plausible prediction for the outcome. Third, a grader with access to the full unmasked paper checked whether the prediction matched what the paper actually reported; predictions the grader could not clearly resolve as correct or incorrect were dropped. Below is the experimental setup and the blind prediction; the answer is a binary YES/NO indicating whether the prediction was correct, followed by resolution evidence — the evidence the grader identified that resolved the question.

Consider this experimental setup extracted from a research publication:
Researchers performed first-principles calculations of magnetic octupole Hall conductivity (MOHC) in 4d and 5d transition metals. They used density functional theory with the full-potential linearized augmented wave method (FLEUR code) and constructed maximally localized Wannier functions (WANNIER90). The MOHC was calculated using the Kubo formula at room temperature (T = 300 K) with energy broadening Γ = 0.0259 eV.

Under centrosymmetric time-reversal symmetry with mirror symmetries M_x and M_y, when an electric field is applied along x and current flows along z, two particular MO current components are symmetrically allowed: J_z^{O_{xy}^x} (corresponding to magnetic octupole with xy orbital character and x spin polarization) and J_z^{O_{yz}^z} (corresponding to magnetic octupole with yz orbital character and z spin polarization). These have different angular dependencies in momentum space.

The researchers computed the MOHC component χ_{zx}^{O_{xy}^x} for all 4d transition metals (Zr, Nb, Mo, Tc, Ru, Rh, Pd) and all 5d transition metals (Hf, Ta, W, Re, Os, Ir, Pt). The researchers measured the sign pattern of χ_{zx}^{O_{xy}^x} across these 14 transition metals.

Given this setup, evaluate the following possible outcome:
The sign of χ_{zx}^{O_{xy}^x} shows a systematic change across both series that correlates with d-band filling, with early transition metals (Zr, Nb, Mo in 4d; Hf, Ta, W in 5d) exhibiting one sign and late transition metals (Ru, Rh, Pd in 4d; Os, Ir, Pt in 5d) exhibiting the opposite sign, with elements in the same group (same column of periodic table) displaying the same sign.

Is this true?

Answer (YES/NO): NO